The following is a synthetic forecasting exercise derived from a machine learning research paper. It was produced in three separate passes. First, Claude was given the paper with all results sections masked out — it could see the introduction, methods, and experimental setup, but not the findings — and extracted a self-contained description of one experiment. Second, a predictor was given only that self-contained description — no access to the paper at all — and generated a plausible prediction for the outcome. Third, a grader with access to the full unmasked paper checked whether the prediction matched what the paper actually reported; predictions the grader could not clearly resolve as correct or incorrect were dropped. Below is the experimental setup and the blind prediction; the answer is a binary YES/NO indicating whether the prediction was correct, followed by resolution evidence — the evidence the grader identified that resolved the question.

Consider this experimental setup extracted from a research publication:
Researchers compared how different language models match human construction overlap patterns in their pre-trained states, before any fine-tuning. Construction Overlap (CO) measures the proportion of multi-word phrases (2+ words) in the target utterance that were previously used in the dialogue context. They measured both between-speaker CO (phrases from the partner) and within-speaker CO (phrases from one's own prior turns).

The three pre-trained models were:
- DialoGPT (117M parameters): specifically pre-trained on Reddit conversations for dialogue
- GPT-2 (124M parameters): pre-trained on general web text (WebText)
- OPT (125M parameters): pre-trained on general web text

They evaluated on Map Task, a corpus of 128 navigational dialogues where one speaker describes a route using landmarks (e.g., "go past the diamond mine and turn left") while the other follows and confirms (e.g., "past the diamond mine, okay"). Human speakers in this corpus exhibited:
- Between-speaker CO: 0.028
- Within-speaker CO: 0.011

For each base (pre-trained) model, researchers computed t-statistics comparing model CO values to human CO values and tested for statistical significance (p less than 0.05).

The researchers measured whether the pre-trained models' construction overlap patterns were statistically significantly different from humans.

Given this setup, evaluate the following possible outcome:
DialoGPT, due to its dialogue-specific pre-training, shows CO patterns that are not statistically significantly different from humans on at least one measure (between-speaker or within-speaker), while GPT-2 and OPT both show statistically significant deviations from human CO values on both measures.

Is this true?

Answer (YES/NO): NO